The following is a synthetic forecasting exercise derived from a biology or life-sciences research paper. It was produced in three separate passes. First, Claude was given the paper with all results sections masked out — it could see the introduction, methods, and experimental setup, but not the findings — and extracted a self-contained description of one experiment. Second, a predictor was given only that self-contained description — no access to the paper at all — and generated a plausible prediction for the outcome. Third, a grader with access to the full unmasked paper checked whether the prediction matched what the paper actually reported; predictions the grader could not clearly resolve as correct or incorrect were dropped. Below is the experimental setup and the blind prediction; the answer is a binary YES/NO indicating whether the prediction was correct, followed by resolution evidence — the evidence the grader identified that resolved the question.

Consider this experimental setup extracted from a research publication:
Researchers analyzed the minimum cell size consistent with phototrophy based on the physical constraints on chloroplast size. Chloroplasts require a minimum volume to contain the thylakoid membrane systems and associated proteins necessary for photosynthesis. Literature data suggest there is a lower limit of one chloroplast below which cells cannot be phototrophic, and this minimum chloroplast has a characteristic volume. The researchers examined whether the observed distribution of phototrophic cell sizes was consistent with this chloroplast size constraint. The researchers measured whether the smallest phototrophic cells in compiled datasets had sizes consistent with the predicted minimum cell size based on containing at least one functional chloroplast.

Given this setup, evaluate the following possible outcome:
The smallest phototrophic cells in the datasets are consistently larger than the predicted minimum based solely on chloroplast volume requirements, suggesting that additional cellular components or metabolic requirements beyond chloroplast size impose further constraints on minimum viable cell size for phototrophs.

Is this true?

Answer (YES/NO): NO